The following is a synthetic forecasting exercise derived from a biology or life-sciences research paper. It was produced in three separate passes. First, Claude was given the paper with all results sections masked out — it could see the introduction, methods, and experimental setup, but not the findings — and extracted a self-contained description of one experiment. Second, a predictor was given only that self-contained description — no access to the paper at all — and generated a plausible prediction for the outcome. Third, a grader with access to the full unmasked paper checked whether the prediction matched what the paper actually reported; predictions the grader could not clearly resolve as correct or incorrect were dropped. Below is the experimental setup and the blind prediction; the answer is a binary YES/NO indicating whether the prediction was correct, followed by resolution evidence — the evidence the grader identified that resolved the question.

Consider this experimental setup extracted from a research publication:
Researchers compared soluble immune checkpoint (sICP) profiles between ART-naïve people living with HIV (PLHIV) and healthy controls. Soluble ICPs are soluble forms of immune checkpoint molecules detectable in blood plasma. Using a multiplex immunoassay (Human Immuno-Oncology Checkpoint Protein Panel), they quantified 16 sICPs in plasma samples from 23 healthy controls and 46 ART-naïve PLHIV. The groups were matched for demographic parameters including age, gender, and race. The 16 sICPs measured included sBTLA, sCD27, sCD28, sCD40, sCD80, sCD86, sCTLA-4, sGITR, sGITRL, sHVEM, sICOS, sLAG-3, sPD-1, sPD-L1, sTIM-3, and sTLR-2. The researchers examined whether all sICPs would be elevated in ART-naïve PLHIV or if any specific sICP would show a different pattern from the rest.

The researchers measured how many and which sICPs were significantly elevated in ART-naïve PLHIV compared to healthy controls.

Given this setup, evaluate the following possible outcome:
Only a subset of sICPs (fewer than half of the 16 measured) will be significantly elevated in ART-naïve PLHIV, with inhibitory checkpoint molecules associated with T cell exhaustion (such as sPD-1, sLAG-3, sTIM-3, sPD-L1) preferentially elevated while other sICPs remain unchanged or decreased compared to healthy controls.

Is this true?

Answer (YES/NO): NO